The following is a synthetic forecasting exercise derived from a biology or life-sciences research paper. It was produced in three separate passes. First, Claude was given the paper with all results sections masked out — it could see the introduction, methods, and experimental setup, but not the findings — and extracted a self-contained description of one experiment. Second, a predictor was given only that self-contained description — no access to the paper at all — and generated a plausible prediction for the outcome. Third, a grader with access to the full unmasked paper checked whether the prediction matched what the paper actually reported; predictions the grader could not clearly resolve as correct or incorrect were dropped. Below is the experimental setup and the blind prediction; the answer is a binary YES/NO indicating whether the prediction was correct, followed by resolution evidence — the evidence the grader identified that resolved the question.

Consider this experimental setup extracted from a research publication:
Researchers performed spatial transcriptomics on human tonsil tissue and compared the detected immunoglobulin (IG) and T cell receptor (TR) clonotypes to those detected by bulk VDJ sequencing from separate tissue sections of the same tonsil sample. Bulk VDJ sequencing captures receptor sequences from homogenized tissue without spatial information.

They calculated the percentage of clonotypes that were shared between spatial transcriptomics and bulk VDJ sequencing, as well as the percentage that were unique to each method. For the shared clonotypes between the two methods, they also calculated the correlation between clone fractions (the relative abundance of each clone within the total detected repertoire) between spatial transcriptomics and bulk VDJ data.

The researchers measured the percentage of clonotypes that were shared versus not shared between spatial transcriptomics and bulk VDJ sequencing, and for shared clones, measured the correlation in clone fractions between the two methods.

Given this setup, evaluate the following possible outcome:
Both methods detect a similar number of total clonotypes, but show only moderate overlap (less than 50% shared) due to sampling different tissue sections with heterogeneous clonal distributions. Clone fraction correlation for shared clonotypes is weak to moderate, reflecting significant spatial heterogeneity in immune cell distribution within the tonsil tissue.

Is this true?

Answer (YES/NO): NO